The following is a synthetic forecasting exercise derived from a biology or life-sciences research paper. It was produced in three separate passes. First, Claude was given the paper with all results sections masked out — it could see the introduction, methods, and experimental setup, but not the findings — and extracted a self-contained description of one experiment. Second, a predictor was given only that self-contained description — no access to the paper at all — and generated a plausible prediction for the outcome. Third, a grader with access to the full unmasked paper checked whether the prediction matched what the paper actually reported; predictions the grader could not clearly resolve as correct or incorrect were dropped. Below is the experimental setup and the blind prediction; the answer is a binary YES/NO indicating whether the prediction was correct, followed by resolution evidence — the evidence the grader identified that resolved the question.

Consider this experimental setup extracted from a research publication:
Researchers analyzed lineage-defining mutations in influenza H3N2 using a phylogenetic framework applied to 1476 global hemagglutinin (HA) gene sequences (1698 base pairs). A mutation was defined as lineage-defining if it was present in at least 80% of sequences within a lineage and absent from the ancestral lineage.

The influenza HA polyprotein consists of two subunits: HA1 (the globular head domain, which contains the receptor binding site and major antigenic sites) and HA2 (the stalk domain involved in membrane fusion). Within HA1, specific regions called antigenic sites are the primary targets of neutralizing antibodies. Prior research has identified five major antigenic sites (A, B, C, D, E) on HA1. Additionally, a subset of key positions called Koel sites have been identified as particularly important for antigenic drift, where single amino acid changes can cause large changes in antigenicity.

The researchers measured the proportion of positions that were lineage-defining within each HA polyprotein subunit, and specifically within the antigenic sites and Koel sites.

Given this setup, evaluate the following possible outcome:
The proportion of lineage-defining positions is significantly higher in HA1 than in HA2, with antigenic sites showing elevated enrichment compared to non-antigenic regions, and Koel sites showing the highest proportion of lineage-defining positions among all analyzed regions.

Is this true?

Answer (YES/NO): YES